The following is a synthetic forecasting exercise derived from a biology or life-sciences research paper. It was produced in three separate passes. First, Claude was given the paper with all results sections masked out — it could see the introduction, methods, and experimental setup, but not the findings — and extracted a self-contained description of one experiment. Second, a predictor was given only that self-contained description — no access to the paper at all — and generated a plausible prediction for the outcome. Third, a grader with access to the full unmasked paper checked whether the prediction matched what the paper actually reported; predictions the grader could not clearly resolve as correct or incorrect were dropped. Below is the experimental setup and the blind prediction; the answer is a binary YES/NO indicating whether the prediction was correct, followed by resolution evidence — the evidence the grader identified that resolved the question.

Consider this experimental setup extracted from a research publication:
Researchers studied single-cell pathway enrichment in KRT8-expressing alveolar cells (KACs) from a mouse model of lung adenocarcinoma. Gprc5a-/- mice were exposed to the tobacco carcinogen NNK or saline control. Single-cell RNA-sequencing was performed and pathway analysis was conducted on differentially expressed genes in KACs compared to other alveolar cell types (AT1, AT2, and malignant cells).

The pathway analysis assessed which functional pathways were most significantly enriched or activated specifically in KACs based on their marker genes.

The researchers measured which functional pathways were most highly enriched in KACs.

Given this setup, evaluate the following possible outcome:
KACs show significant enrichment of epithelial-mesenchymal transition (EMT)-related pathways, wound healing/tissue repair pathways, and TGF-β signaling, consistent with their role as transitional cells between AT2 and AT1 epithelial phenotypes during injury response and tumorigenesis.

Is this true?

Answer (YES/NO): NO